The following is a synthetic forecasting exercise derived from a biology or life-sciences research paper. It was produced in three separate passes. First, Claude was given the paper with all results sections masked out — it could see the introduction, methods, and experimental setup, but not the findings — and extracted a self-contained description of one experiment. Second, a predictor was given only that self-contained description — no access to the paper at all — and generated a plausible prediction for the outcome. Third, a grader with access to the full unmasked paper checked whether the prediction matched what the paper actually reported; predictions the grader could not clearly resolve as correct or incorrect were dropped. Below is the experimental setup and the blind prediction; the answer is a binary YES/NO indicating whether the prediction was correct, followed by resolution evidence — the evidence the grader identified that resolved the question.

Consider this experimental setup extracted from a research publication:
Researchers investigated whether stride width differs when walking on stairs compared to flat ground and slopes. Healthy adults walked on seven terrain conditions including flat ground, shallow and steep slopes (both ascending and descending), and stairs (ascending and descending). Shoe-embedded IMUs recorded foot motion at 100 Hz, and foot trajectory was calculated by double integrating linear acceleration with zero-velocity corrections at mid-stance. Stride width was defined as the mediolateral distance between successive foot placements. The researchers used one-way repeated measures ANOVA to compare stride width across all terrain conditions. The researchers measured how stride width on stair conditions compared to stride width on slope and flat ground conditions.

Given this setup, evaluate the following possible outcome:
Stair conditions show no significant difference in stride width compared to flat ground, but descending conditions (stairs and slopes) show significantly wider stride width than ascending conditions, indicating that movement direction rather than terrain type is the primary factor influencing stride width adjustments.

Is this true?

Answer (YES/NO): NO